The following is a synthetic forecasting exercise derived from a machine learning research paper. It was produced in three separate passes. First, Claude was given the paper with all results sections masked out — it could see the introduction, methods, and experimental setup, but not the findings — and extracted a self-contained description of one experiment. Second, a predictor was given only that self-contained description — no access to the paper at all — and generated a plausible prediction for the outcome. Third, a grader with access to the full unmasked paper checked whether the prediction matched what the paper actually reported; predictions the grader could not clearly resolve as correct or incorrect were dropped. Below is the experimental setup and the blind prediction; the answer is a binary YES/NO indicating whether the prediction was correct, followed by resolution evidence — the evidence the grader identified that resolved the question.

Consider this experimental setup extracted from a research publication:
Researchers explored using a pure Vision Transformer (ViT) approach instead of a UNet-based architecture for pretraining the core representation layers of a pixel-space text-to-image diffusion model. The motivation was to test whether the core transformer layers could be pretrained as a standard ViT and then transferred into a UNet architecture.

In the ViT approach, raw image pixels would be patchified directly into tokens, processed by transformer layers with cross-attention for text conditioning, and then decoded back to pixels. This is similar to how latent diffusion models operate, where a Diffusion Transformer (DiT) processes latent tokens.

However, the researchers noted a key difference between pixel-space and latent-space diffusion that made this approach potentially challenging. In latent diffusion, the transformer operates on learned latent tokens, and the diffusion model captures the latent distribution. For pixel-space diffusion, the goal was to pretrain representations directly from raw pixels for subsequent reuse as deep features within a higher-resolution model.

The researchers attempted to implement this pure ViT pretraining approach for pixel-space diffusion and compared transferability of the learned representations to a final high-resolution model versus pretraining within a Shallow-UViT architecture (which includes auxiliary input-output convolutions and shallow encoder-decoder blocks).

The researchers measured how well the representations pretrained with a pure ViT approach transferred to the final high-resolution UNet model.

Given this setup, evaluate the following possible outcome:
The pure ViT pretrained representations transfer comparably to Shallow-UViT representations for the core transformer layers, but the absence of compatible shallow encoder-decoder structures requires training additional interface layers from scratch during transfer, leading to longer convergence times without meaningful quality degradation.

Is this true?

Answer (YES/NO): NO